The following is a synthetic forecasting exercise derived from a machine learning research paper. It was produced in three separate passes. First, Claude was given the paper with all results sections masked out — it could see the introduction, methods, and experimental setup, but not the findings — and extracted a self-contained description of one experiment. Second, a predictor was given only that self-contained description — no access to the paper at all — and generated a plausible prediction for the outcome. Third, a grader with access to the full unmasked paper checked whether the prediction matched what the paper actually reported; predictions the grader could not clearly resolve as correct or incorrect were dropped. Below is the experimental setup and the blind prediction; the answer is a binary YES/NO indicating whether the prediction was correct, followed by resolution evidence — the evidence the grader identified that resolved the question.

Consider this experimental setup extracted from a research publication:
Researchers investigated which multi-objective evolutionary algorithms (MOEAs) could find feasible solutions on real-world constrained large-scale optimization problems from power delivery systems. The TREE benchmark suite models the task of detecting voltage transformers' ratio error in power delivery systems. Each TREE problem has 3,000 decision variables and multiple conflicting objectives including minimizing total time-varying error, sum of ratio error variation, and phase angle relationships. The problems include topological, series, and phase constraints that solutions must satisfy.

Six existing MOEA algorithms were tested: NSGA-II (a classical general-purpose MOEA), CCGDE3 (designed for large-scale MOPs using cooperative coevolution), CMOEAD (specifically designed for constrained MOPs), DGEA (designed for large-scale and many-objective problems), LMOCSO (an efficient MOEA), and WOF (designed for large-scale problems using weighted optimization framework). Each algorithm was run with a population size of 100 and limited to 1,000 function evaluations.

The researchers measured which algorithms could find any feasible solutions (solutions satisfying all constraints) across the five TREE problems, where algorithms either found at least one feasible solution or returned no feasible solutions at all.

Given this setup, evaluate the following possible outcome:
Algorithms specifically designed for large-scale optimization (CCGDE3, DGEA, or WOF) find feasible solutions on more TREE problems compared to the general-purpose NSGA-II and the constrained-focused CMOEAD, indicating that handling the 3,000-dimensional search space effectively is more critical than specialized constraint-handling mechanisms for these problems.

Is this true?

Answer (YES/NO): NO